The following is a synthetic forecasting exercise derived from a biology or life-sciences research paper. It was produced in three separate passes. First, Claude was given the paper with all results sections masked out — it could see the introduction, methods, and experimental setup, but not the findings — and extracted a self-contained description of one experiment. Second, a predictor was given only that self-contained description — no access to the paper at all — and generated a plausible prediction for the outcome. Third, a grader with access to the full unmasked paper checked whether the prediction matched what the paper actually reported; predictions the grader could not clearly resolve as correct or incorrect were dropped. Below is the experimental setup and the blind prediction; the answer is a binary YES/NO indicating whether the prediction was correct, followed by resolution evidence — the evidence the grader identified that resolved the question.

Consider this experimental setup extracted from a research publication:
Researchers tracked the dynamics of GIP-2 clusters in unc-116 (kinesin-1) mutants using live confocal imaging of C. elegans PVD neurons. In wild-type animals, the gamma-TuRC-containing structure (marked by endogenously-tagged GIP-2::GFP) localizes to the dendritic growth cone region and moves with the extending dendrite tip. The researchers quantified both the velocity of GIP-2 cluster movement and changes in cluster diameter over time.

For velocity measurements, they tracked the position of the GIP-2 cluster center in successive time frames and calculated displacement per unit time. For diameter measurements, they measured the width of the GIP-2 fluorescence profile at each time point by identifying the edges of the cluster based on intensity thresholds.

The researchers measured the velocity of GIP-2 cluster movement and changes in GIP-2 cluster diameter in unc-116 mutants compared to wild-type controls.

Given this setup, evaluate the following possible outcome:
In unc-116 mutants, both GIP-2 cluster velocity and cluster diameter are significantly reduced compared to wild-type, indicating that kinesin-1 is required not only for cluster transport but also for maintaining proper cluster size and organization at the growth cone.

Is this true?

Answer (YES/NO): NO